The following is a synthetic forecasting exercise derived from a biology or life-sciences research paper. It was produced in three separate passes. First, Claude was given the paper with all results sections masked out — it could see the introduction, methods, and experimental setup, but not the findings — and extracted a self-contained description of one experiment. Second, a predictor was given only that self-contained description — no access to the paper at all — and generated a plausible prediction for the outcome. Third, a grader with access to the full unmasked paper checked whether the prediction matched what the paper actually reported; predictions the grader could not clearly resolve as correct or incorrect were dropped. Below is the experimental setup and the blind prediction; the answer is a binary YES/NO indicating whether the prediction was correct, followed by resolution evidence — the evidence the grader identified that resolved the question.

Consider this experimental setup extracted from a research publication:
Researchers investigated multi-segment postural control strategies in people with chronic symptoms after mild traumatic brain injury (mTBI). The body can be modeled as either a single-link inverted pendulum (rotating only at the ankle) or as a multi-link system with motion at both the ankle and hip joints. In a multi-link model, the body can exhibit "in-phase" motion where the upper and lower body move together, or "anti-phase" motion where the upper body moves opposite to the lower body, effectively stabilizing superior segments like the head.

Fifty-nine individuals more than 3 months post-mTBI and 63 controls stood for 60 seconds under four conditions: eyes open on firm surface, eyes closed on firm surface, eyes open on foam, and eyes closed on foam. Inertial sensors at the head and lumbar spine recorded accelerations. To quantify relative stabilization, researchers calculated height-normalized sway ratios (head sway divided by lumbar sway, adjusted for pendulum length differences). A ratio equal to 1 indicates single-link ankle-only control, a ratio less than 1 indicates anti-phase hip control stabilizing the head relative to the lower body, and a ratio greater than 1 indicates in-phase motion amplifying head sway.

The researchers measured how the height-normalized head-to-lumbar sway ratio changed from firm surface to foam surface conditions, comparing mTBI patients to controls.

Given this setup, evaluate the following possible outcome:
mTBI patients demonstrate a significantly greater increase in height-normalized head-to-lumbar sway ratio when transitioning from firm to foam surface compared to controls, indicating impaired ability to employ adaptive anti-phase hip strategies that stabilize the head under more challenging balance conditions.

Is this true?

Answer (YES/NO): NO